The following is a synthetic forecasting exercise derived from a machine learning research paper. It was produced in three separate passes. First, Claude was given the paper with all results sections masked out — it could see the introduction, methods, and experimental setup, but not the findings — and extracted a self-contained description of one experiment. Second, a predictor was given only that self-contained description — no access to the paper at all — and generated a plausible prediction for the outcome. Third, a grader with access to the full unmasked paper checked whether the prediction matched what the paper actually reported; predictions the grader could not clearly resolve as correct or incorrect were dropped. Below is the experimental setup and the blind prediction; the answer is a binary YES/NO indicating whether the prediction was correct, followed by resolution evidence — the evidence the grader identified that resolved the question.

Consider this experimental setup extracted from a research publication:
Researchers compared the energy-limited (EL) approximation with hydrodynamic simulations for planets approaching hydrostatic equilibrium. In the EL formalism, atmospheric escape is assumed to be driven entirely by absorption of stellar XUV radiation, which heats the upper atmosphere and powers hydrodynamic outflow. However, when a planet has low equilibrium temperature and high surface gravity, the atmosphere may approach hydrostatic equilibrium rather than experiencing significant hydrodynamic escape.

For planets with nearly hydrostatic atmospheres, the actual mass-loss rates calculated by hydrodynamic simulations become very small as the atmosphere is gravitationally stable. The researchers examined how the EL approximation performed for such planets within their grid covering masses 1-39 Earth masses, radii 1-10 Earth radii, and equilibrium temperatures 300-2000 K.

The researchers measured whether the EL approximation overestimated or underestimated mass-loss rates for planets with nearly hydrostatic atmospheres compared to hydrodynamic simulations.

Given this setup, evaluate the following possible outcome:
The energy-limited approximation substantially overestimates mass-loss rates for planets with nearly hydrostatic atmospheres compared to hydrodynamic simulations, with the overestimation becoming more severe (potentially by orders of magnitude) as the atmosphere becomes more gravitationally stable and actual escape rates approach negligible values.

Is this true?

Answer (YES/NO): YES